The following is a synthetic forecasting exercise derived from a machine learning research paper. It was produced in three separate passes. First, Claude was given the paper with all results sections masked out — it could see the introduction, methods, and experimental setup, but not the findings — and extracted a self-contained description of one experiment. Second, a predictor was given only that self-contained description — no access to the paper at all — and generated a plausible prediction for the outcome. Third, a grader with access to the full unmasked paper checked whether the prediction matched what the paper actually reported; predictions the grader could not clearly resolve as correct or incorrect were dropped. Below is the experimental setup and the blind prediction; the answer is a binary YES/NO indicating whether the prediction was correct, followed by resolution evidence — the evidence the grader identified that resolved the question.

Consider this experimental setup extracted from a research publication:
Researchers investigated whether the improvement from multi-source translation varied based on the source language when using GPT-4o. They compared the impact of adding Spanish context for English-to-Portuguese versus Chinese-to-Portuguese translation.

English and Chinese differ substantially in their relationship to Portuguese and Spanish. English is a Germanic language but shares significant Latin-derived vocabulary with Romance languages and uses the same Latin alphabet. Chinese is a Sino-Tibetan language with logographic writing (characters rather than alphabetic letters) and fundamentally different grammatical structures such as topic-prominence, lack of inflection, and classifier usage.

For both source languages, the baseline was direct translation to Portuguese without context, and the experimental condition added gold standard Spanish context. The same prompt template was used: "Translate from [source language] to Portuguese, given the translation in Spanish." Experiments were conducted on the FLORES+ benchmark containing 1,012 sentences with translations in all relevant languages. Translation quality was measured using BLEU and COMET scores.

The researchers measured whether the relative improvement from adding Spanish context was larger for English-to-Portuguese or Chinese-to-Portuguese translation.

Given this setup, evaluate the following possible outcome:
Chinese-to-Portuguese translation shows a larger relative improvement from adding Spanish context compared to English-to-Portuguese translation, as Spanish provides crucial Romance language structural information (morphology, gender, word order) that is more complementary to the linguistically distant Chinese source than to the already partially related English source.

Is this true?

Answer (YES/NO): YES